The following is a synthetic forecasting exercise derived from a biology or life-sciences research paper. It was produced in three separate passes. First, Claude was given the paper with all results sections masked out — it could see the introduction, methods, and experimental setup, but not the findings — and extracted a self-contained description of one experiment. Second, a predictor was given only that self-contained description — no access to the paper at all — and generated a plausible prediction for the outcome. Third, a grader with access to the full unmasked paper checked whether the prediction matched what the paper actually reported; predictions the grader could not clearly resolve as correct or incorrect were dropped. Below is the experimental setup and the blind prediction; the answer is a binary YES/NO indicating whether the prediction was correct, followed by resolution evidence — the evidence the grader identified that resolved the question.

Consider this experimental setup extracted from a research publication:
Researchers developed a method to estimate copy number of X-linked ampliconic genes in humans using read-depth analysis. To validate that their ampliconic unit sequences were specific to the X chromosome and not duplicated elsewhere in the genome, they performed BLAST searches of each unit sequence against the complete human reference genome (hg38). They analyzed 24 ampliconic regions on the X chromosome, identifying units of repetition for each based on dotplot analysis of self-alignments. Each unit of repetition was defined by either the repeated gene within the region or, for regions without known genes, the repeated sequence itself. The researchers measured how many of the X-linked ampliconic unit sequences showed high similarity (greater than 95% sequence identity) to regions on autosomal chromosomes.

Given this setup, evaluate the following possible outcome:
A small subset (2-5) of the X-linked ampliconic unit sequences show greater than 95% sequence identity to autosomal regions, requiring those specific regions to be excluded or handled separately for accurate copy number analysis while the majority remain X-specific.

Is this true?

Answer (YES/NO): NO